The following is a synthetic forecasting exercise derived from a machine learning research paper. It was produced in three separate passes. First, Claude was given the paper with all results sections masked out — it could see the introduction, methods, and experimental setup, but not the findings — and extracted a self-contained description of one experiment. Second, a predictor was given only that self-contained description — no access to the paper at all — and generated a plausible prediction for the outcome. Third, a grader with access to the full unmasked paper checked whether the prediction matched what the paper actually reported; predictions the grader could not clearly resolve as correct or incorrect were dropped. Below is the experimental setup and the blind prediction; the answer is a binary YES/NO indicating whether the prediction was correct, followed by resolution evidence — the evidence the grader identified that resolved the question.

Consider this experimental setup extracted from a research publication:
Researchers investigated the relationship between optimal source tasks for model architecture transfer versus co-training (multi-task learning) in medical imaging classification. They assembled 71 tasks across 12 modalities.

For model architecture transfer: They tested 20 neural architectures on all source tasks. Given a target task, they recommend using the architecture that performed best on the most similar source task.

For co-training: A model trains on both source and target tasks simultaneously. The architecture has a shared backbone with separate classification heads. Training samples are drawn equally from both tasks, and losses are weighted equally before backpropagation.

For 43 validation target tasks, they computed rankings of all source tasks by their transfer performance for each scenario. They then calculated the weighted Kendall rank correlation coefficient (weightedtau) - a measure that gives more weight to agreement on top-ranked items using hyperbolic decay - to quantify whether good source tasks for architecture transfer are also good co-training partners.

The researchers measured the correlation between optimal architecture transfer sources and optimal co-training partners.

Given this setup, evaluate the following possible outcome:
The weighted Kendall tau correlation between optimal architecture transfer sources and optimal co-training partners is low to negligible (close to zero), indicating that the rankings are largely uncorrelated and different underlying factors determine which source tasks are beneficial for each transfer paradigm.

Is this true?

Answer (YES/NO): YES